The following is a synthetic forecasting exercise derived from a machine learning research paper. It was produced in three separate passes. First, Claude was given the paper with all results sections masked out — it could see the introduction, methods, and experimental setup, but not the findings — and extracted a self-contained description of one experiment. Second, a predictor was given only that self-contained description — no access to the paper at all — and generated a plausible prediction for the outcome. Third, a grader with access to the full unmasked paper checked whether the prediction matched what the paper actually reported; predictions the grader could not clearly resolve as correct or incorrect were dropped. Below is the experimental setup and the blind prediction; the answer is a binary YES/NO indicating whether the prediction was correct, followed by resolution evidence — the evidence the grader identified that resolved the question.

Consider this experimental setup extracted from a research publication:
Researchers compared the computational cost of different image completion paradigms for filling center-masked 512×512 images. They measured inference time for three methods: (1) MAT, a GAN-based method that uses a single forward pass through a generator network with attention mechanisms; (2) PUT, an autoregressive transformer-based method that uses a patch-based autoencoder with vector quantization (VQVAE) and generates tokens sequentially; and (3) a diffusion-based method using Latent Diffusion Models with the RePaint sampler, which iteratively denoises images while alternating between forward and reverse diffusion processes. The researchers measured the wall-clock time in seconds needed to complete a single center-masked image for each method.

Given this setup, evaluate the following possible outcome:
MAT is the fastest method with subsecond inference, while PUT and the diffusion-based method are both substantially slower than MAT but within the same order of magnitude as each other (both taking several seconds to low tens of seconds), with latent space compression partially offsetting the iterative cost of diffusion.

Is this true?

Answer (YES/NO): NO